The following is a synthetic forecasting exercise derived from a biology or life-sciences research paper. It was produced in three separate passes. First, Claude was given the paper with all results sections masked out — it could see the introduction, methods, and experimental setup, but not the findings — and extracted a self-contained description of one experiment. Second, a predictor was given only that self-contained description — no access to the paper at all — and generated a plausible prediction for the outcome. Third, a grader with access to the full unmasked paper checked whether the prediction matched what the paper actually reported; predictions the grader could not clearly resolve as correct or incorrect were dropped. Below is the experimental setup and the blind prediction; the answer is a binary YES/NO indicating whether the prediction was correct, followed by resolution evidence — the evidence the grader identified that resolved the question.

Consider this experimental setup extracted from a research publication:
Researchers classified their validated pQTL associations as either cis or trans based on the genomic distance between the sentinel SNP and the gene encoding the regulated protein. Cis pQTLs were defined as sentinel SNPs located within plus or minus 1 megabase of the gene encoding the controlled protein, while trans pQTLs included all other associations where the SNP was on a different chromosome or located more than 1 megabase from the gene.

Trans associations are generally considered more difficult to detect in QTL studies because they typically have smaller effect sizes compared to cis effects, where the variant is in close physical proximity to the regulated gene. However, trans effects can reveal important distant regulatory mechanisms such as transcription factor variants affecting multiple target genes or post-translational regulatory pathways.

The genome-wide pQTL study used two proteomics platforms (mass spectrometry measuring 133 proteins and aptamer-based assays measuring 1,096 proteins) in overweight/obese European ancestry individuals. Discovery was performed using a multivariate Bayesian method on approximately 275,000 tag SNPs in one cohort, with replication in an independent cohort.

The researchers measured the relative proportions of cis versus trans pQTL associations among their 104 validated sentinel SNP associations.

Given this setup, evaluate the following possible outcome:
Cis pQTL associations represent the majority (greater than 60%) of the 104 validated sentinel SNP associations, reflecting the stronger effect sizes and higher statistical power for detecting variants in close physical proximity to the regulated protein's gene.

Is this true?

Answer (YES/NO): YES